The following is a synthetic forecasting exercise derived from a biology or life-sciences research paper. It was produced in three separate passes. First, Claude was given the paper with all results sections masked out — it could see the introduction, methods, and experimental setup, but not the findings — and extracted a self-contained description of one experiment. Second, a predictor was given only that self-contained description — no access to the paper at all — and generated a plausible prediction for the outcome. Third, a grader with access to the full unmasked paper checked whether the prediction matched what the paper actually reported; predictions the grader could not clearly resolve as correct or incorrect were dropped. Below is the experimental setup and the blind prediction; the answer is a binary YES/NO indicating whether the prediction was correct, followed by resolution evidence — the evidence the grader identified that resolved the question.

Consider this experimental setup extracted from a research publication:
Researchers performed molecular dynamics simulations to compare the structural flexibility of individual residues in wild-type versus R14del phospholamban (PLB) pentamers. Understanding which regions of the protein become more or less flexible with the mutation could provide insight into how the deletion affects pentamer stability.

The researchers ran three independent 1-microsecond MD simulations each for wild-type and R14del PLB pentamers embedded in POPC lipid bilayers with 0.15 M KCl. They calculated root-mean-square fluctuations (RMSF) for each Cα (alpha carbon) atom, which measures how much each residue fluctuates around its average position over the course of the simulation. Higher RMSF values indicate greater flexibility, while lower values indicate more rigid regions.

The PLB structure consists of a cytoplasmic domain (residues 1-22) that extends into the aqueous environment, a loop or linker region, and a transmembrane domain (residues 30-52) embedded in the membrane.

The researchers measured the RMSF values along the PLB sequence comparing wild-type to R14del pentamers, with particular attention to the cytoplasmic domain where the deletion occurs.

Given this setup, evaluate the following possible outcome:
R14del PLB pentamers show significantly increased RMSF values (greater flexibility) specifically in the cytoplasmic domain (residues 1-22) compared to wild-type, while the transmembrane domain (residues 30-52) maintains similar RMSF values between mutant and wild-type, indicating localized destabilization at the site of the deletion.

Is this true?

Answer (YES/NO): NO